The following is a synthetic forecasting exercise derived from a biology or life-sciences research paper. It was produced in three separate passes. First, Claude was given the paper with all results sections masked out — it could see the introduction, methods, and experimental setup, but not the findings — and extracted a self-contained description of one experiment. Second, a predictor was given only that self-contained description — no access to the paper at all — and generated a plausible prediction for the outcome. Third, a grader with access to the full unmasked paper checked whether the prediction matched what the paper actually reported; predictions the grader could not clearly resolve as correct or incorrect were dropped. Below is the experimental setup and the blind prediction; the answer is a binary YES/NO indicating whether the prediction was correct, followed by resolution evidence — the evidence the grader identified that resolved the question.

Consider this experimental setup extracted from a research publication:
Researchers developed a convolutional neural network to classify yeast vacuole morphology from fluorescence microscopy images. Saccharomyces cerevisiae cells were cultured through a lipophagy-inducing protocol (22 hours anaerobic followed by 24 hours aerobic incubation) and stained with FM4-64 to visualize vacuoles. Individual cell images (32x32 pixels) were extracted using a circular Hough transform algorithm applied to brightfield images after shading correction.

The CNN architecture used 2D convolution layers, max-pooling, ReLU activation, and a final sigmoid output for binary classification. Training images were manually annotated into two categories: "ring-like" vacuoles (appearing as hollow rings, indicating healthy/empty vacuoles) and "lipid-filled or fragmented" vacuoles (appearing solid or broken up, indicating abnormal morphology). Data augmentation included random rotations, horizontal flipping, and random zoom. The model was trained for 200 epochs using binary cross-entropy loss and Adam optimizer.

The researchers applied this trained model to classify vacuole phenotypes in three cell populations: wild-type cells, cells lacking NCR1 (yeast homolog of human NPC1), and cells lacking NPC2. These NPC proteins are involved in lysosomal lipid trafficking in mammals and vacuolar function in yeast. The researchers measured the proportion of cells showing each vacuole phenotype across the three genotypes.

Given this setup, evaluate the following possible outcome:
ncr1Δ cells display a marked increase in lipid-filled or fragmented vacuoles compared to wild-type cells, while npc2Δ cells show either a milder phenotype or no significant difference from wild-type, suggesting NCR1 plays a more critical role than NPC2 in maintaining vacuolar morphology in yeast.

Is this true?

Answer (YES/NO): NO